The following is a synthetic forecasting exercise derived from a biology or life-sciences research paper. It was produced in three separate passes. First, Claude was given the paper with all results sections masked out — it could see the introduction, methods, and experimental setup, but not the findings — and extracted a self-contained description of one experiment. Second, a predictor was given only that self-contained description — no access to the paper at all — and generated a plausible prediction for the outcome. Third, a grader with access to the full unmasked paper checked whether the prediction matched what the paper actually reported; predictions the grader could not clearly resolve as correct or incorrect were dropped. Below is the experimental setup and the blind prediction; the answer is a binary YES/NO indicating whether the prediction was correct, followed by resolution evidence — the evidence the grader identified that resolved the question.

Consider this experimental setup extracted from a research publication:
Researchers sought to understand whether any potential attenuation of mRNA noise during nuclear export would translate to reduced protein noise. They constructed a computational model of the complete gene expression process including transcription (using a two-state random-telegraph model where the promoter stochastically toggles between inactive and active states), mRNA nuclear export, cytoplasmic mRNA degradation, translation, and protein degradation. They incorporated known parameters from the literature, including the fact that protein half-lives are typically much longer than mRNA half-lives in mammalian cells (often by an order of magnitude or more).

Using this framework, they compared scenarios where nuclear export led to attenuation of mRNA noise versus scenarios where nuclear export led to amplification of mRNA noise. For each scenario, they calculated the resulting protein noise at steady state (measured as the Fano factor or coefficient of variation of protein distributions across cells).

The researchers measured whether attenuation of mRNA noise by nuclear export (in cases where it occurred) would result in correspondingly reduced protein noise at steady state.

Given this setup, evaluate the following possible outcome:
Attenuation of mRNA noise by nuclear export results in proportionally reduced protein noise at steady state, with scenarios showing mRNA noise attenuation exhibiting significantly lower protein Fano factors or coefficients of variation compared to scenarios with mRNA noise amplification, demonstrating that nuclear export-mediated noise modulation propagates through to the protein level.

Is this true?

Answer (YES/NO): NO